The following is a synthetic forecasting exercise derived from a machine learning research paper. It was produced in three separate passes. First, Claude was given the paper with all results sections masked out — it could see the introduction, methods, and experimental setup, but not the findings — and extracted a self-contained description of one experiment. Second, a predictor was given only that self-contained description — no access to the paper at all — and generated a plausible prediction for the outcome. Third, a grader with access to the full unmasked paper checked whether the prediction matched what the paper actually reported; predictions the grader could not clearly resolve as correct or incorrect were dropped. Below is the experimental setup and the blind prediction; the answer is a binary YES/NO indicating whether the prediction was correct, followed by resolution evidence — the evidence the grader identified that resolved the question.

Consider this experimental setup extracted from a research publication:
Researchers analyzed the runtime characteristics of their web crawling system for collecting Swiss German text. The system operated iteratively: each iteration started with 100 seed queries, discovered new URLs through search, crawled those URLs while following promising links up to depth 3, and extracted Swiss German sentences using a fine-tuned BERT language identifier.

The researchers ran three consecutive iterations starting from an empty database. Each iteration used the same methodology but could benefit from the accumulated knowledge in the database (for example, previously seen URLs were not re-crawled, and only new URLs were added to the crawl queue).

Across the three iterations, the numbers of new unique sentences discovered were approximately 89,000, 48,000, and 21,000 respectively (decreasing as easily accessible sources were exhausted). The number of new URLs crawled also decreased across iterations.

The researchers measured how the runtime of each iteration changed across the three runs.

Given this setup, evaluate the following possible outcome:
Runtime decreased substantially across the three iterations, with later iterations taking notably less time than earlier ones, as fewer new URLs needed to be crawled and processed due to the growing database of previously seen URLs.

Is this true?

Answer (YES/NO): NO